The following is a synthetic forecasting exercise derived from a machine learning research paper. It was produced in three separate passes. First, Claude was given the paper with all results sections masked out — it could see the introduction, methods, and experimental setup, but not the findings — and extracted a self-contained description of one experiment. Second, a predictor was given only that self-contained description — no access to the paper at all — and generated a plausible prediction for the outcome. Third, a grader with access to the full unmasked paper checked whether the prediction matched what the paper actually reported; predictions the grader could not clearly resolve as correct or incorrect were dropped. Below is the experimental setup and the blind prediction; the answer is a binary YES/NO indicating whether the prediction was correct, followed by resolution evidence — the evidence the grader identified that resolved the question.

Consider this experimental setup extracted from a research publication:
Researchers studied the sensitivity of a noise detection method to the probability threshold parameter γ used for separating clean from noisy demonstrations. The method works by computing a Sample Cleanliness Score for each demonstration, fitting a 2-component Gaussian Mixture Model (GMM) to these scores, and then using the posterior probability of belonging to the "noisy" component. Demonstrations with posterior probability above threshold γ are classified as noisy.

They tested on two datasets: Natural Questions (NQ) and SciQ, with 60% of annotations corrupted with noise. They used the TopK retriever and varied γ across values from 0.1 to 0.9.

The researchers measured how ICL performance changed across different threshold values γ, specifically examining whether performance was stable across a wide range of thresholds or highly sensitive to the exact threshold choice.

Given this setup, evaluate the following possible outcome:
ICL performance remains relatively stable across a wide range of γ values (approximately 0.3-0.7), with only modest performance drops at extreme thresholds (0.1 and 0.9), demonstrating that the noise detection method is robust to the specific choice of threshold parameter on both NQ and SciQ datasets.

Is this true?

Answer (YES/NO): NO